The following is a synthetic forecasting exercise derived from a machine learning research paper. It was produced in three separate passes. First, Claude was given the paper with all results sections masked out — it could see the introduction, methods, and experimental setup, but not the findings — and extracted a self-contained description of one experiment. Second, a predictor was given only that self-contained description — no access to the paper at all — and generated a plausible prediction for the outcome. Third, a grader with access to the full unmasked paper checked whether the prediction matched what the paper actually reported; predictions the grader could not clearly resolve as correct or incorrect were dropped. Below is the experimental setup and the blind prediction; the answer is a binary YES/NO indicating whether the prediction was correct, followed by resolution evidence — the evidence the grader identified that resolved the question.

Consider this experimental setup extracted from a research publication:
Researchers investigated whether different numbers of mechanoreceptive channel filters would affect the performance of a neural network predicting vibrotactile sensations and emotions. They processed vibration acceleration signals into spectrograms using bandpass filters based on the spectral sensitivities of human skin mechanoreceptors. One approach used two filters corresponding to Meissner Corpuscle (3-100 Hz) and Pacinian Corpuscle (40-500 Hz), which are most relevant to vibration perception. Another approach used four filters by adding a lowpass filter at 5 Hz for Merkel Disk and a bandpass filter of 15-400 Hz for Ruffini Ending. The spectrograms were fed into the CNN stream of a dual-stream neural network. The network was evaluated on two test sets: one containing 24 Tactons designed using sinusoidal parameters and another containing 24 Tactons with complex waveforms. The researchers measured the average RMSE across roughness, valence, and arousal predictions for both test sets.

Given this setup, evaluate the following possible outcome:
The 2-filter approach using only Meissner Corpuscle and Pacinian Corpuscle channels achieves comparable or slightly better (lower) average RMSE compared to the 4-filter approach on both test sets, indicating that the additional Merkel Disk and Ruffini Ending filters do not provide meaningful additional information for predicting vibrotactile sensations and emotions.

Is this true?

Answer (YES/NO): NO